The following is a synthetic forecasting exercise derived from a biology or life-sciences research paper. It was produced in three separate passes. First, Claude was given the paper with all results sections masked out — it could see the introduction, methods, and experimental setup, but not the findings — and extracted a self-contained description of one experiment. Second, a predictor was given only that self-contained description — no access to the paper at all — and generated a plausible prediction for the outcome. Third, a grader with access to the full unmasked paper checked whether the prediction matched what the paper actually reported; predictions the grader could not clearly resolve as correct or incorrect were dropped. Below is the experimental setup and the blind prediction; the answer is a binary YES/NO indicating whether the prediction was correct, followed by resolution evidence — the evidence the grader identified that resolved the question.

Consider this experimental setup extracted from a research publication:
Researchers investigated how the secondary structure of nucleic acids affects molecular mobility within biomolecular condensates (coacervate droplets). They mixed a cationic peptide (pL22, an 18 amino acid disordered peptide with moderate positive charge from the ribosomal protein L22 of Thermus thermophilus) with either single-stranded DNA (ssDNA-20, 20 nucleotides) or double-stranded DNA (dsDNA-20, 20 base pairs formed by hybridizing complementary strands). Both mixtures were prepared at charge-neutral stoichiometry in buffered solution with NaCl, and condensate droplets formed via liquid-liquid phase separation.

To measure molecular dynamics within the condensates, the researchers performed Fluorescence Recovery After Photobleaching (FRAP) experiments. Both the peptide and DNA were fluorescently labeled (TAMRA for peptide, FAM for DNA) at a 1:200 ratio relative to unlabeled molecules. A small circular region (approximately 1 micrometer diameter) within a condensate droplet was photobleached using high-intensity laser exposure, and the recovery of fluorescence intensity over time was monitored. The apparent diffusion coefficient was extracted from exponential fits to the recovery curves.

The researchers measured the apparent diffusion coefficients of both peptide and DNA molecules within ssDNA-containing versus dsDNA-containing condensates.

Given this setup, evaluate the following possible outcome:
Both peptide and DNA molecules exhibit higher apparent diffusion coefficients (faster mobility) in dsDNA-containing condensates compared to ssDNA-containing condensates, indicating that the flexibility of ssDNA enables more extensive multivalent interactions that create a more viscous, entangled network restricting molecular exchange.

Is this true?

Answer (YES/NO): NO